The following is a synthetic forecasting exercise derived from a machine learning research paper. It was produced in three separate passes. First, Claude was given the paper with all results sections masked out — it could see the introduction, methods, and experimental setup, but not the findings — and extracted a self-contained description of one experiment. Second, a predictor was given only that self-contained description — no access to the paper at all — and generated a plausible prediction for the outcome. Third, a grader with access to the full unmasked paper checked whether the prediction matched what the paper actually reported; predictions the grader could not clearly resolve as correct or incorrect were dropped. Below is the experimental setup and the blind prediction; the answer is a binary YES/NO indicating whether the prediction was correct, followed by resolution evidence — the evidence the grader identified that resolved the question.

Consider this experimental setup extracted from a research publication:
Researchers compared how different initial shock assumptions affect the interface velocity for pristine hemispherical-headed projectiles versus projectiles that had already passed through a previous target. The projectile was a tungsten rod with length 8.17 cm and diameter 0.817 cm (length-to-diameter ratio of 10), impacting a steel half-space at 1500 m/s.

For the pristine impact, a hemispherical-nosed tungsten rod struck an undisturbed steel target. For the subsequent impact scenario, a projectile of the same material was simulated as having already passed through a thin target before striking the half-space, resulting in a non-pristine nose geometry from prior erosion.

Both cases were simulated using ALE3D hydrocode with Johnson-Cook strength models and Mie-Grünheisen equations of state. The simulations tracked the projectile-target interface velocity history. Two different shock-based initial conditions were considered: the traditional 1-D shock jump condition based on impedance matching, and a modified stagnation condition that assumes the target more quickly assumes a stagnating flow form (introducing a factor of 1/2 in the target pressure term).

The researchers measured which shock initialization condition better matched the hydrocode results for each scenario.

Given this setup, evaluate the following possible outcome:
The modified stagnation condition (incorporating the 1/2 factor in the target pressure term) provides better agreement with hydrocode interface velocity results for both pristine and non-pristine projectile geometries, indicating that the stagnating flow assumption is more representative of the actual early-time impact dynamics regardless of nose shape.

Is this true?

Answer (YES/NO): NO